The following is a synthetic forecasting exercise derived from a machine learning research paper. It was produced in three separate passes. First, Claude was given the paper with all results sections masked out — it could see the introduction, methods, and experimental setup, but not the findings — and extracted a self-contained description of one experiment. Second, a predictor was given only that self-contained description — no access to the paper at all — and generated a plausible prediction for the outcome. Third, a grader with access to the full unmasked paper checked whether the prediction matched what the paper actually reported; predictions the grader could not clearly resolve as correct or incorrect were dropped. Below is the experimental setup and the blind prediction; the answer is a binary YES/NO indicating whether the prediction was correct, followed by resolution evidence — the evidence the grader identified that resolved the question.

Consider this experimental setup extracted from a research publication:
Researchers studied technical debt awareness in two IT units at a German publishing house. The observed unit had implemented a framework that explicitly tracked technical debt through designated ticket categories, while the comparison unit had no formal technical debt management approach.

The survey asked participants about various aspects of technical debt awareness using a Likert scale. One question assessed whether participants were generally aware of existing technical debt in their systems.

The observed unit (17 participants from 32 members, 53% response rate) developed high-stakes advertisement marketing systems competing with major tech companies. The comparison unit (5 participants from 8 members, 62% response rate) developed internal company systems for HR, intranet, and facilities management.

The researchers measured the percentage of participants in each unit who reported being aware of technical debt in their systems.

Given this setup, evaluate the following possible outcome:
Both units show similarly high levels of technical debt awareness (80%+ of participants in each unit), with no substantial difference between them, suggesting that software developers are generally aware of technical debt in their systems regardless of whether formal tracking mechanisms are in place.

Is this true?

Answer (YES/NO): NO